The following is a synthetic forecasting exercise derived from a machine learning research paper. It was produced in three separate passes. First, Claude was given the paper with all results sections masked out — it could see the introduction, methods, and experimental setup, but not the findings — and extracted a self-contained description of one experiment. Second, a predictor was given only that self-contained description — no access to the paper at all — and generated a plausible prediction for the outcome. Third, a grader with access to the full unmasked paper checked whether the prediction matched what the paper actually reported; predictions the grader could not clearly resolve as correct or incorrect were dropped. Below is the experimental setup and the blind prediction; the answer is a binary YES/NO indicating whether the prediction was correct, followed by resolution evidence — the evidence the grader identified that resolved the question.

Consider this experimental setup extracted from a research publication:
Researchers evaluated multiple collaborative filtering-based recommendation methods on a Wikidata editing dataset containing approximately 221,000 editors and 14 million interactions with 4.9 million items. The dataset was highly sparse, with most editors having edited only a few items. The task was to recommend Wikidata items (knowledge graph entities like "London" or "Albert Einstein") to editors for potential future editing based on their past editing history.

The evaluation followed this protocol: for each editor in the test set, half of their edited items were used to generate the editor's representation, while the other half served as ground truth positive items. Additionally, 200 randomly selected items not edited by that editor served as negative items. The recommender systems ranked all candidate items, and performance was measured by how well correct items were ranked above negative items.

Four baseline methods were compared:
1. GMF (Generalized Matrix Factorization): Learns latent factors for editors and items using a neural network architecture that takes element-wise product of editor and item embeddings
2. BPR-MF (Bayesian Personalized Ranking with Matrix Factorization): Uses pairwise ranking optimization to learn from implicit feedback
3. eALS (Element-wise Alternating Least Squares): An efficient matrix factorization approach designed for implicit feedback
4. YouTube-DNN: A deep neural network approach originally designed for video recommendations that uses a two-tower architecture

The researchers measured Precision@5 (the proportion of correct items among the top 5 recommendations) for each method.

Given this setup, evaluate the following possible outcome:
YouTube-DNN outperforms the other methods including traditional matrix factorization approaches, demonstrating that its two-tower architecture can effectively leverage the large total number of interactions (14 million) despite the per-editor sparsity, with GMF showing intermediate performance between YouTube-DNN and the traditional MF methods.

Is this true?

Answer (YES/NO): YES